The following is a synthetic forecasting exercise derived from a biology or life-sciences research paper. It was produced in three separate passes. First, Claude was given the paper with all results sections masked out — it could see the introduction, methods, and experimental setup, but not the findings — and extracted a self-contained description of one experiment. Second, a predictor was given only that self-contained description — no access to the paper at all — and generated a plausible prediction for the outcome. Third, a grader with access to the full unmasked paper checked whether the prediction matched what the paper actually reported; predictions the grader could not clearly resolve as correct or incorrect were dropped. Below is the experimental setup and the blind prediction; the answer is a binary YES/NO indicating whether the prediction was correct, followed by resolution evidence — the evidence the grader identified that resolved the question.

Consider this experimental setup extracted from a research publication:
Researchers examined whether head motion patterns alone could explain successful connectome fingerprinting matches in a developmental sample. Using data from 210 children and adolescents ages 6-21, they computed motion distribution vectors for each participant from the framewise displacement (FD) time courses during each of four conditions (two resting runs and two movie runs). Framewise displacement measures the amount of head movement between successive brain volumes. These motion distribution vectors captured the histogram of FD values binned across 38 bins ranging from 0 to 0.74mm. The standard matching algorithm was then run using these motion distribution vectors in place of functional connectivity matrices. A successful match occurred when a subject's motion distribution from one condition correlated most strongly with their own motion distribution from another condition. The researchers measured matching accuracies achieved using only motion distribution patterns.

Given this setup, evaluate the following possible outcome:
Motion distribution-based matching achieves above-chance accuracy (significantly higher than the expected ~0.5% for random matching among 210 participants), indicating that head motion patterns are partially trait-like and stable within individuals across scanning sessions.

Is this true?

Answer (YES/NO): YES